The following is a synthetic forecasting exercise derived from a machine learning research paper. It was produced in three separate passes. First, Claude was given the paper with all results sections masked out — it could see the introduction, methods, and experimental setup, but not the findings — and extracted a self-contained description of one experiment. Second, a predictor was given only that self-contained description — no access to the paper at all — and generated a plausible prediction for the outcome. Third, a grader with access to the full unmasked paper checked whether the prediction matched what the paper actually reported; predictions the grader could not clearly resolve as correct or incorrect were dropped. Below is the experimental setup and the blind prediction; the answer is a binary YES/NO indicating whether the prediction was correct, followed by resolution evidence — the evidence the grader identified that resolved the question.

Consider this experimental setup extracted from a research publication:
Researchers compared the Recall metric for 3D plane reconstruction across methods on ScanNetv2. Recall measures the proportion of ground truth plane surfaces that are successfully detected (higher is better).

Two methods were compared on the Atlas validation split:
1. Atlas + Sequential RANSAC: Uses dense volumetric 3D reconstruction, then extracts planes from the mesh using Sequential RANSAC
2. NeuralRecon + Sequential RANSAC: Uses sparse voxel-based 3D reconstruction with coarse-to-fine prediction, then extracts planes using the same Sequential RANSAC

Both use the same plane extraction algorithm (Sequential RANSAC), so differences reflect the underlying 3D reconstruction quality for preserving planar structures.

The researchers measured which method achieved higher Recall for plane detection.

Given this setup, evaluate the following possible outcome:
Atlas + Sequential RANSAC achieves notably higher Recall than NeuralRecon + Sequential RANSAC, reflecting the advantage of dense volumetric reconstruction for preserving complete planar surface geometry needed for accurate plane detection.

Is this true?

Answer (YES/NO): YES